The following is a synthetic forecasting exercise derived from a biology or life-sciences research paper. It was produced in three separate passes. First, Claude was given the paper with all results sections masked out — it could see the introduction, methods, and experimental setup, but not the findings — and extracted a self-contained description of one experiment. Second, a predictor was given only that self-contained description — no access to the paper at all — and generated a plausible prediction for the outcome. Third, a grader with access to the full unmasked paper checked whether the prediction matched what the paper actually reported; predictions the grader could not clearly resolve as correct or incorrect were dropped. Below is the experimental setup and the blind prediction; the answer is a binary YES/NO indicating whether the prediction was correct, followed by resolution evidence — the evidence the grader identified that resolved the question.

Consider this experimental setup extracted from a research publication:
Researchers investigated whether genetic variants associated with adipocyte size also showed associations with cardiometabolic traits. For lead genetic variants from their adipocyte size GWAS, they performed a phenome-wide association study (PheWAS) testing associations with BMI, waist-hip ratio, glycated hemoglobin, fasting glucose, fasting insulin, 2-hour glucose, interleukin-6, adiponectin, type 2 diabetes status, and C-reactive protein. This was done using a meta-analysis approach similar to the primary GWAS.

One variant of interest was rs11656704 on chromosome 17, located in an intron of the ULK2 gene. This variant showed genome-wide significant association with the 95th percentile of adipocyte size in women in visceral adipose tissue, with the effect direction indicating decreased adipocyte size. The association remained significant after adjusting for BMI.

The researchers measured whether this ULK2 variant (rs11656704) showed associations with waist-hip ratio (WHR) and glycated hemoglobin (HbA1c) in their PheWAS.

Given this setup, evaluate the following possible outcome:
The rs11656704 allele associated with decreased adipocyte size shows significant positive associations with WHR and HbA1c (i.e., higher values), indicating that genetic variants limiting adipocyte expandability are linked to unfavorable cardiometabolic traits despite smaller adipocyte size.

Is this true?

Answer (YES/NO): NO